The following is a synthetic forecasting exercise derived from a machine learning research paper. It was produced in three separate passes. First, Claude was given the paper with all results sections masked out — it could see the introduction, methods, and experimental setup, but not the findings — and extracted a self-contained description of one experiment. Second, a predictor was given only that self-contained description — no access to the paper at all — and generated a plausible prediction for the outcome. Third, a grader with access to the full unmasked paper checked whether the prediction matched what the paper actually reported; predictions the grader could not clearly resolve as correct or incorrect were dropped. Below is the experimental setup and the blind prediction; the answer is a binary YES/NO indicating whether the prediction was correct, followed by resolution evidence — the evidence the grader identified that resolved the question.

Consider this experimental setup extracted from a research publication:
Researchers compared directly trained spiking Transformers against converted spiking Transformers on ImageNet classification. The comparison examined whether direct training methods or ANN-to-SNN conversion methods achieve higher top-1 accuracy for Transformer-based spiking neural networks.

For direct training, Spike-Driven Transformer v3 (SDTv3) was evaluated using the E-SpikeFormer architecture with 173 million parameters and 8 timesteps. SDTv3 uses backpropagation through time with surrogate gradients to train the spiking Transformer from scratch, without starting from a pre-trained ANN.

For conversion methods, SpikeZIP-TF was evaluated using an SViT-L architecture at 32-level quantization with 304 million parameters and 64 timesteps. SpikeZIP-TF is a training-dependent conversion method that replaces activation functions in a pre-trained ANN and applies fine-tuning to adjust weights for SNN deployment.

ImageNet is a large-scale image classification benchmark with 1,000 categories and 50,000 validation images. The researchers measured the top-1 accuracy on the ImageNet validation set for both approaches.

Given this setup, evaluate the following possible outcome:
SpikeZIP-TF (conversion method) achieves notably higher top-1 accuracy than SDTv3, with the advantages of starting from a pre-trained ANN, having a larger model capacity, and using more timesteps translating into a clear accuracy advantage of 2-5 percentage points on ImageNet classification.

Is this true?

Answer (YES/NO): NO